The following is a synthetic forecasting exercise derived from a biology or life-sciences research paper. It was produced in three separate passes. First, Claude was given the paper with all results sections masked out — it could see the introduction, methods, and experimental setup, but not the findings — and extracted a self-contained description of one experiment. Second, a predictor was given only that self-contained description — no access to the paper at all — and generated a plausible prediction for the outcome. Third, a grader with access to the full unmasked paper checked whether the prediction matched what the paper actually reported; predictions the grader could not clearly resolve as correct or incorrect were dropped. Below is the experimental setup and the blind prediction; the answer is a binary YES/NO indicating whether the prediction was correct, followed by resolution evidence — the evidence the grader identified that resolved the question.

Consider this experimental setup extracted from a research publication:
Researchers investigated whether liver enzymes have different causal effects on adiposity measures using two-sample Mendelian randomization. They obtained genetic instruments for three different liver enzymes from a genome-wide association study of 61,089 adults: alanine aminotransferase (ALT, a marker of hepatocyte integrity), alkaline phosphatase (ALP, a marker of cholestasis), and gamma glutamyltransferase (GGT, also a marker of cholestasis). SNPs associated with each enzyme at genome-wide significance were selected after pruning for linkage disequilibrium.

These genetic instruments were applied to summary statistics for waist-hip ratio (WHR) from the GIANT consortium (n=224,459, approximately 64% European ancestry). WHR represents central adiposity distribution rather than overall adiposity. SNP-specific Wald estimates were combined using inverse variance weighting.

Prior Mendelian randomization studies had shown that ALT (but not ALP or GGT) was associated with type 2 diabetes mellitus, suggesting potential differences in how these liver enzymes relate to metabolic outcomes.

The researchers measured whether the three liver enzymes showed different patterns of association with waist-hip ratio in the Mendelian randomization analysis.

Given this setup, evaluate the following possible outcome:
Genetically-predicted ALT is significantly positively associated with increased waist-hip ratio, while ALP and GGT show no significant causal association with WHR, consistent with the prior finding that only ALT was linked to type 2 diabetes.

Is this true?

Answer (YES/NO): NO